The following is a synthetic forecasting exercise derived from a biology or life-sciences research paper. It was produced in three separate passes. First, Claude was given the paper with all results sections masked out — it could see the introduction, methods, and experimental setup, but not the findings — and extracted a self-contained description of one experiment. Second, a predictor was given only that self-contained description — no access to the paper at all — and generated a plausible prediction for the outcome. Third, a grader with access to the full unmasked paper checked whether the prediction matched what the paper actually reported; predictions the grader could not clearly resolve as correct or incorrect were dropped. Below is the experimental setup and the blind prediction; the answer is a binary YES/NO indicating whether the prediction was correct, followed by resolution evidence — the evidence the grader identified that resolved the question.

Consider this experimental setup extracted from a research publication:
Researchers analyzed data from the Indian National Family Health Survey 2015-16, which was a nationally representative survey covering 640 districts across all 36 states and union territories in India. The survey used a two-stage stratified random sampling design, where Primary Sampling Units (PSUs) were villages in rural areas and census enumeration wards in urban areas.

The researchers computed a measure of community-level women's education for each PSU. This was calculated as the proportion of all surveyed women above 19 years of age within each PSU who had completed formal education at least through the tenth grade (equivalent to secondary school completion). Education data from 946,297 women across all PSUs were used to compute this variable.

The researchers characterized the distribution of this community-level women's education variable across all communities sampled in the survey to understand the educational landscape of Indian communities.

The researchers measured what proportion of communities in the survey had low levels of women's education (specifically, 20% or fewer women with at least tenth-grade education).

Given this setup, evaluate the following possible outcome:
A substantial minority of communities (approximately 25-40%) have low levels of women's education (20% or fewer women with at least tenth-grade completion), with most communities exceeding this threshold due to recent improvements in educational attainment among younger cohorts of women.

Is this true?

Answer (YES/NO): NO